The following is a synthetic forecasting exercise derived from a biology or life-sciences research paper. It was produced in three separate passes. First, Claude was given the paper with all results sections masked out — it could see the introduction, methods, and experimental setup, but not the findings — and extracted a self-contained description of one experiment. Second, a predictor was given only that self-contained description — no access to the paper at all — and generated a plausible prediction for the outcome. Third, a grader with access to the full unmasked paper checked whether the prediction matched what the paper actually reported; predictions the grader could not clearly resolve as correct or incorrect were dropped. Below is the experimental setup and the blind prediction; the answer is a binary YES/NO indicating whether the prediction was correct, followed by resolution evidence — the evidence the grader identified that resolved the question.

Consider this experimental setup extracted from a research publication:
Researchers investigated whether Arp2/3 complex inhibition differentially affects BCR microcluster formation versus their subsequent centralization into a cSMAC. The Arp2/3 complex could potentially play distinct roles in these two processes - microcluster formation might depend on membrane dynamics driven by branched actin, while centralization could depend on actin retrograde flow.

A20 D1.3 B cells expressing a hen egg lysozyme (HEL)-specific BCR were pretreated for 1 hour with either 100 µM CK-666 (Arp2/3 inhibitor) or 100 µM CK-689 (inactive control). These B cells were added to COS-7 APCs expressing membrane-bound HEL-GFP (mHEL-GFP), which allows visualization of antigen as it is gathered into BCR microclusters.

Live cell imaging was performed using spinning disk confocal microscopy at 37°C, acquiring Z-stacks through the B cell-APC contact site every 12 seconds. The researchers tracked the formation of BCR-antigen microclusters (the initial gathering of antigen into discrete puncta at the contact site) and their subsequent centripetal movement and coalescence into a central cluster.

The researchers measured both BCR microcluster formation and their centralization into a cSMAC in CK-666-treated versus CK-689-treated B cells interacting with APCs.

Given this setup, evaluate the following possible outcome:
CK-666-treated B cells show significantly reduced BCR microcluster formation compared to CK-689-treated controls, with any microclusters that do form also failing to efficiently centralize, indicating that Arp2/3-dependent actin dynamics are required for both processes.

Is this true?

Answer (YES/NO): NO